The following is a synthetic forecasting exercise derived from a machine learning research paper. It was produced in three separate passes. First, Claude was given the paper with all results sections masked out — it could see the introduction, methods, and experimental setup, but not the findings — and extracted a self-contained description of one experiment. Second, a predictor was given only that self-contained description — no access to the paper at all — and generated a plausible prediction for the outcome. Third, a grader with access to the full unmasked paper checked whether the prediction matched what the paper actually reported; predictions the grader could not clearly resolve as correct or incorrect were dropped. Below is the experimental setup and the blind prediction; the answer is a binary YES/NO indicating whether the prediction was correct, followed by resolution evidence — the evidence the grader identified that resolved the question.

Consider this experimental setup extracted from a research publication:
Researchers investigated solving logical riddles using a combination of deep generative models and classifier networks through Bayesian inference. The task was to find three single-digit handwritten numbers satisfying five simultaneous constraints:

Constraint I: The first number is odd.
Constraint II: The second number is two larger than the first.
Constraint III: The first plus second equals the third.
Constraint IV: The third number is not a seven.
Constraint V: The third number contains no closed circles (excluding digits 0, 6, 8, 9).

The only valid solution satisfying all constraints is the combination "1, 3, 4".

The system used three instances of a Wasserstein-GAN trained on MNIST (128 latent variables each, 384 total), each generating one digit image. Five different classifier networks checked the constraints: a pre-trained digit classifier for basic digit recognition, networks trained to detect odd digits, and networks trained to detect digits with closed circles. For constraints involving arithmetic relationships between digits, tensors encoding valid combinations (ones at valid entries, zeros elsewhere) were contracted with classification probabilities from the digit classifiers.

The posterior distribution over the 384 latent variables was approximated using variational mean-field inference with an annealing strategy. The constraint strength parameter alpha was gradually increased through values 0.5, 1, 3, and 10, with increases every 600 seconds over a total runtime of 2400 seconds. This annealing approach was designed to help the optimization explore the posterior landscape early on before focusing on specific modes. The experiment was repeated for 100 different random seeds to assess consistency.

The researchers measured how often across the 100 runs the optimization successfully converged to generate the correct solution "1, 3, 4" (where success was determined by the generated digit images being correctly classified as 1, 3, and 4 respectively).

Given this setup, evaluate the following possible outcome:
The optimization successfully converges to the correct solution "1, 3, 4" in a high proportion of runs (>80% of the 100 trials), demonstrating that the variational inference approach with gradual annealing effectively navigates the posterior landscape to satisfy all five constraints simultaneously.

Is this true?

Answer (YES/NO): YES